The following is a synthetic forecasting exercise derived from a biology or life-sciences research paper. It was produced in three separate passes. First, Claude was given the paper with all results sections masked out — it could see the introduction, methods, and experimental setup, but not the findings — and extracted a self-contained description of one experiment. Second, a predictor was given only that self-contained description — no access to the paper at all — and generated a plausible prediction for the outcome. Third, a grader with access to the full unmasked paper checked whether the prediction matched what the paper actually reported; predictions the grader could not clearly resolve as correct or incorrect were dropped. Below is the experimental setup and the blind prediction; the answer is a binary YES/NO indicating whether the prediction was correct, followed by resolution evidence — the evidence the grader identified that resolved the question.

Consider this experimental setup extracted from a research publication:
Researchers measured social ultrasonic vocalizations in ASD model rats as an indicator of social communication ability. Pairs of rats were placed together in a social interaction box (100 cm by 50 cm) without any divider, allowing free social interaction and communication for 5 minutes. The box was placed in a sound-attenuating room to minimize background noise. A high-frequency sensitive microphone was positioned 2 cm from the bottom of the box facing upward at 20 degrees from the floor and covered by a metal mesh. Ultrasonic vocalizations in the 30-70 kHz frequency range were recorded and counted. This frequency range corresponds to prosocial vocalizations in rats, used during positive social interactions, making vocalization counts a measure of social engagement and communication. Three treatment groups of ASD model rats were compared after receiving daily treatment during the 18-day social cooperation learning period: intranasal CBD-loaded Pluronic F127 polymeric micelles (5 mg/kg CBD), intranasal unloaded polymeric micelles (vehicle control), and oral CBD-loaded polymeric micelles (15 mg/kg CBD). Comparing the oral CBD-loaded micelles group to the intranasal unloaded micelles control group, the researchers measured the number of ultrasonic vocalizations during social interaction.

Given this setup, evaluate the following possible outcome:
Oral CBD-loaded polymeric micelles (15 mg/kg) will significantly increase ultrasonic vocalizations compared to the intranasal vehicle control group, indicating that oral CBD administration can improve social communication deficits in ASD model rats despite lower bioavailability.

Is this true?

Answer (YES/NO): NO